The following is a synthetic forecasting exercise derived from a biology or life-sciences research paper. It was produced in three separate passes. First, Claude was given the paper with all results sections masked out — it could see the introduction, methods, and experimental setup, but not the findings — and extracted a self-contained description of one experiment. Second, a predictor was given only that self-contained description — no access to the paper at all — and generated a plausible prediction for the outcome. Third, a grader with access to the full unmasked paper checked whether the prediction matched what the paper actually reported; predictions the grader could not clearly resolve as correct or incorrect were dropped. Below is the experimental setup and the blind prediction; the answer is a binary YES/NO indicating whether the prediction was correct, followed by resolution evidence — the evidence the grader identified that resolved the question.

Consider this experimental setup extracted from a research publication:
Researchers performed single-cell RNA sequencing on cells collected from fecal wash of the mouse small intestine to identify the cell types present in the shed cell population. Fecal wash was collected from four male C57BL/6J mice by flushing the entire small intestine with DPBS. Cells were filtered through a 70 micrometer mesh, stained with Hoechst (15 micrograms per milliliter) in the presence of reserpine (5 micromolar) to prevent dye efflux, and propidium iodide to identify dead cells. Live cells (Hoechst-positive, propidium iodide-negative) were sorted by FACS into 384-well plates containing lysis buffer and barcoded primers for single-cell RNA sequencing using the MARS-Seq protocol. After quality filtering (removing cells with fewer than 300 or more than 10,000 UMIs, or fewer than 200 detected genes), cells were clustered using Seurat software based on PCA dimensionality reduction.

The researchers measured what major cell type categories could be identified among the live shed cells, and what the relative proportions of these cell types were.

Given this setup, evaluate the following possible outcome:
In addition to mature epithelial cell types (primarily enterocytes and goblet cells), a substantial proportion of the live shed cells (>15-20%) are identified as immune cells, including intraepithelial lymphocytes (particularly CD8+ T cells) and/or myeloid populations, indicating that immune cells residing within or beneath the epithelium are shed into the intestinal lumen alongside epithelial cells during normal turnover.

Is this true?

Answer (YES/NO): YES